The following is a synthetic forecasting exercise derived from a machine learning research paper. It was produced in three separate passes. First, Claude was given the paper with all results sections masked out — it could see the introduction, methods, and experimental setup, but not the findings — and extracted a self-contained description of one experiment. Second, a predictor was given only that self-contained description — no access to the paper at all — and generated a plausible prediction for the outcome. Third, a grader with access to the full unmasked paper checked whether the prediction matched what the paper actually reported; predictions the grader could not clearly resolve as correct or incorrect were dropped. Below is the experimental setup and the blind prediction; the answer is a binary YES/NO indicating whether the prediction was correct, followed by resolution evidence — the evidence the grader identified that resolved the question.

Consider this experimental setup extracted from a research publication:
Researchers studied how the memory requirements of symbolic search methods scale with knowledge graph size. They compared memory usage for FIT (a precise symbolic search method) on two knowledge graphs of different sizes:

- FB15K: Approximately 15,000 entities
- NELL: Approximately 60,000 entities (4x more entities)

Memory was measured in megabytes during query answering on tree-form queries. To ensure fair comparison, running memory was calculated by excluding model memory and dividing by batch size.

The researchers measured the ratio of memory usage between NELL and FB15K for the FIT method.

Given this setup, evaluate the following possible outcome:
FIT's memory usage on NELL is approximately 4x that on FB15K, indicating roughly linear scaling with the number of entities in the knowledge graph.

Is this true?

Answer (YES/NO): NO